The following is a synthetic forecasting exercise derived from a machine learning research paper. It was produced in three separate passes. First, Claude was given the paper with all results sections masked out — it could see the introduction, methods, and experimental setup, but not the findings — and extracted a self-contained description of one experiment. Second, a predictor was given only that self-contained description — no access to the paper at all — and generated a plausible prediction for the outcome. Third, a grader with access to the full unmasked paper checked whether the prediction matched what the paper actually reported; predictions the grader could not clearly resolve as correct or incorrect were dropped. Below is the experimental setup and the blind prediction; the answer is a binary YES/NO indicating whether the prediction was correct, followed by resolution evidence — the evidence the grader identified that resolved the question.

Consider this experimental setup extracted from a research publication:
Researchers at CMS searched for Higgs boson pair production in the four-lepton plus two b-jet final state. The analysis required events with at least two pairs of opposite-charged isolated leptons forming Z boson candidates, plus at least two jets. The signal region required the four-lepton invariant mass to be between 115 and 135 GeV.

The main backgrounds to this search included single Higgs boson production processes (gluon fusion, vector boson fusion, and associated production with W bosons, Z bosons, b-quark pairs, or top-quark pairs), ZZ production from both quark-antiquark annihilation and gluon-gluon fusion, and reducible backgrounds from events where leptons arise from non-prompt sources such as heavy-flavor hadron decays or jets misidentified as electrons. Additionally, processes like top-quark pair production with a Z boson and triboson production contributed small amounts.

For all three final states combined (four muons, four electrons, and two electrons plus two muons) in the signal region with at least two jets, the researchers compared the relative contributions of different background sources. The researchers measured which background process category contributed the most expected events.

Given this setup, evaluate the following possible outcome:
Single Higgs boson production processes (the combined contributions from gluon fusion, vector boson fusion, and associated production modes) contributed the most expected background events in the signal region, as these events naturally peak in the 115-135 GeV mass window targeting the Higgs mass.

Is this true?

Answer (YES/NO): YES